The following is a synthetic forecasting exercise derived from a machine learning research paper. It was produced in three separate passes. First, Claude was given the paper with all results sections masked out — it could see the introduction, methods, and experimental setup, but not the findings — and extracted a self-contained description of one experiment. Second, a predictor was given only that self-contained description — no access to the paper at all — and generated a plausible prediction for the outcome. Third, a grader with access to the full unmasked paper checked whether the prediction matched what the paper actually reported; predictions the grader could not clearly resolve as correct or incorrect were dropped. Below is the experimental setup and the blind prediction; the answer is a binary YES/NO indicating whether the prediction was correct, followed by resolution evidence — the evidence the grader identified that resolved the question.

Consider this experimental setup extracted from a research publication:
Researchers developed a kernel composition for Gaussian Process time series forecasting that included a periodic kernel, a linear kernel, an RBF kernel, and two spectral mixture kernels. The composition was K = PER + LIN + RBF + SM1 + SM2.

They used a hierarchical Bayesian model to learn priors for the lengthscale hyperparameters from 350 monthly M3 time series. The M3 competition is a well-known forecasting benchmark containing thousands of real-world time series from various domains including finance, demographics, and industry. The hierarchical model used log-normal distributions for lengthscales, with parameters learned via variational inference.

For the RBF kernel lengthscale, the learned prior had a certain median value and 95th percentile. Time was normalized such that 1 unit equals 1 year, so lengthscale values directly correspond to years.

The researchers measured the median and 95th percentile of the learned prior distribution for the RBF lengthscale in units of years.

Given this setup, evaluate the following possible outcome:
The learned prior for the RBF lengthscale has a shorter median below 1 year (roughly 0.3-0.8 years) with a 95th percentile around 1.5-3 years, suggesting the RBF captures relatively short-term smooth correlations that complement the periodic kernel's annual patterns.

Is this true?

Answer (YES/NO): NO